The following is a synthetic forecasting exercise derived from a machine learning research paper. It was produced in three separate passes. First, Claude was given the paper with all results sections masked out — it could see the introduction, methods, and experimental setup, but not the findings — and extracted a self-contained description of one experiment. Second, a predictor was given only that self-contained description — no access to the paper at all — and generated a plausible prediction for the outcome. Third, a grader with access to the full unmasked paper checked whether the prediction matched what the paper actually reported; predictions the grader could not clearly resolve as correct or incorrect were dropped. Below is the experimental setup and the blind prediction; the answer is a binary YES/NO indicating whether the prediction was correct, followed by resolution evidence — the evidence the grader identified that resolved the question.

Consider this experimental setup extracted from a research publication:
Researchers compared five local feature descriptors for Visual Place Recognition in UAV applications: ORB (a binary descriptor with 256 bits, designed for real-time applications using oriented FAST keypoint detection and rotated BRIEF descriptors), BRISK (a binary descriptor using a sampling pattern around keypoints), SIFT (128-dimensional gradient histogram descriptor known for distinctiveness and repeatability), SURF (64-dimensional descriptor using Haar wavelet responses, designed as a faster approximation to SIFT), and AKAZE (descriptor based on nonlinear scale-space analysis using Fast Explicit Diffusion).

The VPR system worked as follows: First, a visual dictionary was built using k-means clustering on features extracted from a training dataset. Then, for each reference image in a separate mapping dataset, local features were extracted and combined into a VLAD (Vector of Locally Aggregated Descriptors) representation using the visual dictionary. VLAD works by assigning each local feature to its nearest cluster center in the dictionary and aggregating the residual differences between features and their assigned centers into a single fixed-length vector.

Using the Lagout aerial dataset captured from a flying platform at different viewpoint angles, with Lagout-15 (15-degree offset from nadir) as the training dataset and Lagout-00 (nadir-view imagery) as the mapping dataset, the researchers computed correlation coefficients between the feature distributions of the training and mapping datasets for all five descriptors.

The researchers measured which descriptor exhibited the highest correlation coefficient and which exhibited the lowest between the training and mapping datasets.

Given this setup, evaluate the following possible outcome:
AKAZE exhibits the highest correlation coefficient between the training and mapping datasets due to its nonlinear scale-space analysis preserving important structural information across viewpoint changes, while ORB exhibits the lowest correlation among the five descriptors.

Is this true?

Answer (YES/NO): NO